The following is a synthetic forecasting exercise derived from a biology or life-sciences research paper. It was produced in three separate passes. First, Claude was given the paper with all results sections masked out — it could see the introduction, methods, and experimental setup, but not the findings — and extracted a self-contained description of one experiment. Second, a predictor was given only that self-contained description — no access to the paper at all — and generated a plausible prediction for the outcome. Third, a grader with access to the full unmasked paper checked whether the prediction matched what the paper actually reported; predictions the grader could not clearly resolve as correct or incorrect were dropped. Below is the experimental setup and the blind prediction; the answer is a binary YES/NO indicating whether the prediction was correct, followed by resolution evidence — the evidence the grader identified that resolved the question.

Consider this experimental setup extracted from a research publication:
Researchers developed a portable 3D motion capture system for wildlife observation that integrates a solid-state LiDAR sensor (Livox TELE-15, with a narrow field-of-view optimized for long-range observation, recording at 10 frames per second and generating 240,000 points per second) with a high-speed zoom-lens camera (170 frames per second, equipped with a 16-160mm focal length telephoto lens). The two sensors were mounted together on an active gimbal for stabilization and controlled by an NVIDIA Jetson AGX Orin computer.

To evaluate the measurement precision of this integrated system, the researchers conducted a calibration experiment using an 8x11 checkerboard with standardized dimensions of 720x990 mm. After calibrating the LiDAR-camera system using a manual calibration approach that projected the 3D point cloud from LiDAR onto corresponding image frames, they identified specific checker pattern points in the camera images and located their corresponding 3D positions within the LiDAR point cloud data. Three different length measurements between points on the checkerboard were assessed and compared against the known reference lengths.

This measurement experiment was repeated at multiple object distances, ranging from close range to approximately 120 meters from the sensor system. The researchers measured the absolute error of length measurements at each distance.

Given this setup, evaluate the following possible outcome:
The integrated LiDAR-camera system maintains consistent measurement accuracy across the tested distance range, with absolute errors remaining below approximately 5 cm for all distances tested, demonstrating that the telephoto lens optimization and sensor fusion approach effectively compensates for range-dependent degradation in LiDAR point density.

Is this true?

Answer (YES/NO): NO